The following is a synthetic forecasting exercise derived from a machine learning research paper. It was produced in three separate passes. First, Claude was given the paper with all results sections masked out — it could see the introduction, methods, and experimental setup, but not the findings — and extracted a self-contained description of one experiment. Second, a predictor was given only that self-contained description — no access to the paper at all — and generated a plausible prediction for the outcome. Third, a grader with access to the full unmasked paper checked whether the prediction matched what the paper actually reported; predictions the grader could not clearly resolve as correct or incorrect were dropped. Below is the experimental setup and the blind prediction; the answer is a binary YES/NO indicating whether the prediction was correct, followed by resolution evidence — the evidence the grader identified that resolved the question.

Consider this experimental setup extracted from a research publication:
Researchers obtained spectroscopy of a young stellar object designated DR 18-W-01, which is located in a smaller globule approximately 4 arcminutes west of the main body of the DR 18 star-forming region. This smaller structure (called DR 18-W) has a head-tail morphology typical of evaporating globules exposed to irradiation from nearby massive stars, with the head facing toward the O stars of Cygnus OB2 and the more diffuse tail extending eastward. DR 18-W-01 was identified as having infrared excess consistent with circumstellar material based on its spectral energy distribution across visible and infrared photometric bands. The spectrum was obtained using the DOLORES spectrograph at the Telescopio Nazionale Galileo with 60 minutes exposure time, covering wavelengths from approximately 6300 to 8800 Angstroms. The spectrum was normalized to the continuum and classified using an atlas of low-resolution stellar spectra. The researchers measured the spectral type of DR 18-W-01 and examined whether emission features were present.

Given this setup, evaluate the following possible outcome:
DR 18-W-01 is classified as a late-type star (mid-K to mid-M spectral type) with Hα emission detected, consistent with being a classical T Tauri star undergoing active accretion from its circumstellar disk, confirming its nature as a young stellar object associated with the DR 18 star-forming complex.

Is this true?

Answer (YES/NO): NO